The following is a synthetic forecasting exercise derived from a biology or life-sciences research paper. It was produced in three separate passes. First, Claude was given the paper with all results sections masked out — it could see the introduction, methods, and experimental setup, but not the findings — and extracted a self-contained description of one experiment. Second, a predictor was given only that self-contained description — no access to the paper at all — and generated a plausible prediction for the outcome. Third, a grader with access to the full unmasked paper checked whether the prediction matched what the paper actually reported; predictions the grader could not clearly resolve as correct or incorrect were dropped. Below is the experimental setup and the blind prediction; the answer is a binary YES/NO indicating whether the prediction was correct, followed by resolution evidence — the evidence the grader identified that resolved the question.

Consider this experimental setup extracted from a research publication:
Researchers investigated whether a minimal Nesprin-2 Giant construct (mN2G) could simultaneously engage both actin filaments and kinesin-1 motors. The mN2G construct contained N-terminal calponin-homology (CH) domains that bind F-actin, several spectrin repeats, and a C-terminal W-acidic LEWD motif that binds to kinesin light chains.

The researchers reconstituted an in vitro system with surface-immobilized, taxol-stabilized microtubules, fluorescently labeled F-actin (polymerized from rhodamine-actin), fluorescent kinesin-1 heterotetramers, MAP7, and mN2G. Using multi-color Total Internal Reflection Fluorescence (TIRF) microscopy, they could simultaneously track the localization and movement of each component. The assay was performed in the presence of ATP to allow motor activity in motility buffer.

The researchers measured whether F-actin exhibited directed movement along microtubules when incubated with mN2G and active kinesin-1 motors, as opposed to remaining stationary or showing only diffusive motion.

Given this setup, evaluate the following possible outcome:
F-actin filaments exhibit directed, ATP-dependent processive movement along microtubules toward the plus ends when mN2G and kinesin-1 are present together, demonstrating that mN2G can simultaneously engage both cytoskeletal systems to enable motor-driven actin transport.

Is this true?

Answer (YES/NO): YES